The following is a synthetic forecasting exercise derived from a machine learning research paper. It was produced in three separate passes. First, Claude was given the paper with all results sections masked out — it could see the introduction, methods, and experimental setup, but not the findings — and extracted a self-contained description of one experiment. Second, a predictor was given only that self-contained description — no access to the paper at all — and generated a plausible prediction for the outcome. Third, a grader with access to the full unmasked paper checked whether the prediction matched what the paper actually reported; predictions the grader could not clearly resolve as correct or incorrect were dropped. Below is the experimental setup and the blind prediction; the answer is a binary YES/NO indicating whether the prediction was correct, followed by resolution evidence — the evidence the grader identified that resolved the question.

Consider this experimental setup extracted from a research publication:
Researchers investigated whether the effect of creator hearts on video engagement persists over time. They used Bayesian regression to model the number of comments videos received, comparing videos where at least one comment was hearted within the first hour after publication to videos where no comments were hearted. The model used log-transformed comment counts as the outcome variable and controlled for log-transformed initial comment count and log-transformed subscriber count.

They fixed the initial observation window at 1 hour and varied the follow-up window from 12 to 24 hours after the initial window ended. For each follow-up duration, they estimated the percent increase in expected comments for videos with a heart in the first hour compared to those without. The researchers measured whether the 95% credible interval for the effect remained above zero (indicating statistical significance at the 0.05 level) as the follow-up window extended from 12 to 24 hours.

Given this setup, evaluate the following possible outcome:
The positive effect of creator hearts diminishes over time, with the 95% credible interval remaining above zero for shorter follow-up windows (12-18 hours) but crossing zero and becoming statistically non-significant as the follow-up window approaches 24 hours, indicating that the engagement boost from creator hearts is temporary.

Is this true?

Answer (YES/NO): NO